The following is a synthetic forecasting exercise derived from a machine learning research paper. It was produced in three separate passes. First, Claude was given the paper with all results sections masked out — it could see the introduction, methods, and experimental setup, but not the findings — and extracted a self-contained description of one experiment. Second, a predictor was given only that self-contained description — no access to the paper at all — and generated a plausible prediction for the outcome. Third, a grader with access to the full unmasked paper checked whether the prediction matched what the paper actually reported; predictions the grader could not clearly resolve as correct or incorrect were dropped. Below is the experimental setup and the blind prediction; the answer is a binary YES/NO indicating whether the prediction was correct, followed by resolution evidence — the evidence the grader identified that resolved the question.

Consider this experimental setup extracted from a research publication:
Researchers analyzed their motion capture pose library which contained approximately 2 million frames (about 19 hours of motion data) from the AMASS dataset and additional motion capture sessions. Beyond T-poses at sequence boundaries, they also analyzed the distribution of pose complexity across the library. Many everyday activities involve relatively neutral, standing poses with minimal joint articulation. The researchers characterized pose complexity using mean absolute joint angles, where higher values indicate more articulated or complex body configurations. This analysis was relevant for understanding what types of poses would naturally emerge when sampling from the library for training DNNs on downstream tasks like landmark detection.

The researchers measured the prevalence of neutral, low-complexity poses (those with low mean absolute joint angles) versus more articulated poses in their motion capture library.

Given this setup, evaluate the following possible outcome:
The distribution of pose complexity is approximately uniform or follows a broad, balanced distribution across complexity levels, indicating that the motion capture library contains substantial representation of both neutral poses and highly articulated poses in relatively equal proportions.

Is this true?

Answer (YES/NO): NO